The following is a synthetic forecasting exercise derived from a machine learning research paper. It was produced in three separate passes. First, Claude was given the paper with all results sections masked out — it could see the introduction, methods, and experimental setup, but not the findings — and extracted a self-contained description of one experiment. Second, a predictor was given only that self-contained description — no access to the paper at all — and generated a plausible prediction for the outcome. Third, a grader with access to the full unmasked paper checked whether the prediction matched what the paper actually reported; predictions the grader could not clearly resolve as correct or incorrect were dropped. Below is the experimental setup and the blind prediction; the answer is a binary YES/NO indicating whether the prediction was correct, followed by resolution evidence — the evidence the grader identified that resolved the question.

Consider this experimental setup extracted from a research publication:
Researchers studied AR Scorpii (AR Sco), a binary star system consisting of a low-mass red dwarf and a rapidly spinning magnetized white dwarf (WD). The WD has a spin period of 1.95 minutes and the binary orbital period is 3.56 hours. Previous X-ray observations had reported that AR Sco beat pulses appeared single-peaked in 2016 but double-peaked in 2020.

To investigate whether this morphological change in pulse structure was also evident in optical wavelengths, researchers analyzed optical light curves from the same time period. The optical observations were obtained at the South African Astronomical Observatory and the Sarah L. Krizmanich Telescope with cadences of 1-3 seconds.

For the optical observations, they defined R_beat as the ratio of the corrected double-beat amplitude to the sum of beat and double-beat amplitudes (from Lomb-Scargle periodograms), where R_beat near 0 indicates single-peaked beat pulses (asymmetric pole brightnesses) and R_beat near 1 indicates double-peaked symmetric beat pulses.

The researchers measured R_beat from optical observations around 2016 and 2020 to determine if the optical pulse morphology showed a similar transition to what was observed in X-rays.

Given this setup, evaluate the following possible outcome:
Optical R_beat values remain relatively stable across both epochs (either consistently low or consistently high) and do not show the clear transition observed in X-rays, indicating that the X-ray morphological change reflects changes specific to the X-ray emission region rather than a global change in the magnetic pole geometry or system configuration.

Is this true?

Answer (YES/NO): NO